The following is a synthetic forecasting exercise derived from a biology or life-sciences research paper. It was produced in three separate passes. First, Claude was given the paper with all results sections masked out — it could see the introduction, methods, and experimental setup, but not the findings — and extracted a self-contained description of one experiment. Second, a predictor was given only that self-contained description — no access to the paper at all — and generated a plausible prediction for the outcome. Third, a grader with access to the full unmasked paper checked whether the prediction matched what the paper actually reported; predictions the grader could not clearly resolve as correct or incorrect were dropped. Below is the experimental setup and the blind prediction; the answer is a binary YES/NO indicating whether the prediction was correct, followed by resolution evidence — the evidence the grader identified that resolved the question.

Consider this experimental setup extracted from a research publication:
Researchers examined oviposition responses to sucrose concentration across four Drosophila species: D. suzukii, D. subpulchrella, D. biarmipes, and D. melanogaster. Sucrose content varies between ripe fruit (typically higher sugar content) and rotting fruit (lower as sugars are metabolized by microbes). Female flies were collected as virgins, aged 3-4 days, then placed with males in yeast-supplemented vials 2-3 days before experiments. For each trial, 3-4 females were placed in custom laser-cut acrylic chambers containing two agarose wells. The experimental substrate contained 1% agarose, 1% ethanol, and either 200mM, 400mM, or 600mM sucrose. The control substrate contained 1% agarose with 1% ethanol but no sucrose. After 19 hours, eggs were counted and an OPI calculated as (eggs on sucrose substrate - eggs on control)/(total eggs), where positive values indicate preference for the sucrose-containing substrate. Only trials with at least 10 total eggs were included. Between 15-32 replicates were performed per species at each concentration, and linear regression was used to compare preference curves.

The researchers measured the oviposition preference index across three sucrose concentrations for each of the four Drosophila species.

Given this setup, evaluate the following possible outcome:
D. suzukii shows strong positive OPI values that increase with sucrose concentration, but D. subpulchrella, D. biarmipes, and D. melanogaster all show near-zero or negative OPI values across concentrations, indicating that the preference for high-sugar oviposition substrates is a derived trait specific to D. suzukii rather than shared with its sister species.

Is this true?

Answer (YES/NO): NO